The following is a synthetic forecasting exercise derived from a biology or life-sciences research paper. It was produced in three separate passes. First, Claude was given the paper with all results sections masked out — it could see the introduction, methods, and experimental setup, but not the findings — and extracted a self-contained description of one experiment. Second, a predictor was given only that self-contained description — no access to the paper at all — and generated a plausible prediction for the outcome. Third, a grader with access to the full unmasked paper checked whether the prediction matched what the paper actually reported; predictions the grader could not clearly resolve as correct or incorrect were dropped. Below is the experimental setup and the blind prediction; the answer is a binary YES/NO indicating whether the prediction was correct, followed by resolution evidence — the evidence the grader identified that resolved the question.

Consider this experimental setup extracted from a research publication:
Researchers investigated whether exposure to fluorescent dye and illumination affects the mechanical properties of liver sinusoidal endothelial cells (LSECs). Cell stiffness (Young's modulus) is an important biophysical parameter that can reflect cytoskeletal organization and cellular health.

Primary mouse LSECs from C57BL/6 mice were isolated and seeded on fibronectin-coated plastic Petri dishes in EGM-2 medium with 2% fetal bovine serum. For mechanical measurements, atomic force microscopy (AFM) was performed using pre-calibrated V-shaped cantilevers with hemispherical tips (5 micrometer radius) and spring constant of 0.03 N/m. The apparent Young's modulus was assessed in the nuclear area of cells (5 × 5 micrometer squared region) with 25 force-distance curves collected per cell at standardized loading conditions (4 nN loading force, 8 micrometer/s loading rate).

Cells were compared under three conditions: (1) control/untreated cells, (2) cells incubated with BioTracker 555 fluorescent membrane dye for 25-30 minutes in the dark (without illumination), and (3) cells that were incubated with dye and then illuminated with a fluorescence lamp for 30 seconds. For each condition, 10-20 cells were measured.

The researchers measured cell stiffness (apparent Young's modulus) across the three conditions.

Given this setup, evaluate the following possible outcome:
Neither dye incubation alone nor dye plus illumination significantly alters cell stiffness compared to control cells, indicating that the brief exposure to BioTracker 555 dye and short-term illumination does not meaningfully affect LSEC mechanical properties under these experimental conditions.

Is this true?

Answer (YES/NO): NO